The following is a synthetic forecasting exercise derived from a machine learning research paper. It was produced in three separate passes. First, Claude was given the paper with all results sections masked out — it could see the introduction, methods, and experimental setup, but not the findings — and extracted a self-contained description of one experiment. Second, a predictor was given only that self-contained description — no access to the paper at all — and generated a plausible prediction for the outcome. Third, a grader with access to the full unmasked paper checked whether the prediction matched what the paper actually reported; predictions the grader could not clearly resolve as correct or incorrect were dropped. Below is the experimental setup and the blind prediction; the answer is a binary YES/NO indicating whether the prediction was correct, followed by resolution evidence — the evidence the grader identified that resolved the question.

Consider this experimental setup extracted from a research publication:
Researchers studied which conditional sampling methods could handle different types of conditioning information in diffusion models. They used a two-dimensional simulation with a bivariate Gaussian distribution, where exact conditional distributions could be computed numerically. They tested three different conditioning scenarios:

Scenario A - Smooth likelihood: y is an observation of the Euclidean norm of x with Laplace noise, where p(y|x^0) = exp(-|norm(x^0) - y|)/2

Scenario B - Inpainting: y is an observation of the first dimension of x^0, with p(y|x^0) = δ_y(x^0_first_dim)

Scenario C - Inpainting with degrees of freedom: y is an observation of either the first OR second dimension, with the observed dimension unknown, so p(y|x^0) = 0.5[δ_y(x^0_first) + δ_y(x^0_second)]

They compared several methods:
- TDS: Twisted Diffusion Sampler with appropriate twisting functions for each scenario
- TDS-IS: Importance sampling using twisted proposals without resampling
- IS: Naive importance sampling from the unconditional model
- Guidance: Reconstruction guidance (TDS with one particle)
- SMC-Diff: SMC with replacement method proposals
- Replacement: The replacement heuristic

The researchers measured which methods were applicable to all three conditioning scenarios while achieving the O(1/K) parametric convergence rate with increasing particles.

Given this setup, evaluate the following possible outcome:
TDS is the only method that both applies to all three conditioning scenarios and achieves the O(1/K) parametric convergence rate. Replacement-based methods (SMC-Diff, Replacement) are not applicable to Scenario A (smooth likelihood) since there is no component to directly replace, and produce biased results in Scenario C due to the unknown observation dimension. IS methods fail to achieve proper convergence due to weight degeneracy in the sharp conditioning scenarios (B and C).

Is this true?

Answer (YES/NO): NO